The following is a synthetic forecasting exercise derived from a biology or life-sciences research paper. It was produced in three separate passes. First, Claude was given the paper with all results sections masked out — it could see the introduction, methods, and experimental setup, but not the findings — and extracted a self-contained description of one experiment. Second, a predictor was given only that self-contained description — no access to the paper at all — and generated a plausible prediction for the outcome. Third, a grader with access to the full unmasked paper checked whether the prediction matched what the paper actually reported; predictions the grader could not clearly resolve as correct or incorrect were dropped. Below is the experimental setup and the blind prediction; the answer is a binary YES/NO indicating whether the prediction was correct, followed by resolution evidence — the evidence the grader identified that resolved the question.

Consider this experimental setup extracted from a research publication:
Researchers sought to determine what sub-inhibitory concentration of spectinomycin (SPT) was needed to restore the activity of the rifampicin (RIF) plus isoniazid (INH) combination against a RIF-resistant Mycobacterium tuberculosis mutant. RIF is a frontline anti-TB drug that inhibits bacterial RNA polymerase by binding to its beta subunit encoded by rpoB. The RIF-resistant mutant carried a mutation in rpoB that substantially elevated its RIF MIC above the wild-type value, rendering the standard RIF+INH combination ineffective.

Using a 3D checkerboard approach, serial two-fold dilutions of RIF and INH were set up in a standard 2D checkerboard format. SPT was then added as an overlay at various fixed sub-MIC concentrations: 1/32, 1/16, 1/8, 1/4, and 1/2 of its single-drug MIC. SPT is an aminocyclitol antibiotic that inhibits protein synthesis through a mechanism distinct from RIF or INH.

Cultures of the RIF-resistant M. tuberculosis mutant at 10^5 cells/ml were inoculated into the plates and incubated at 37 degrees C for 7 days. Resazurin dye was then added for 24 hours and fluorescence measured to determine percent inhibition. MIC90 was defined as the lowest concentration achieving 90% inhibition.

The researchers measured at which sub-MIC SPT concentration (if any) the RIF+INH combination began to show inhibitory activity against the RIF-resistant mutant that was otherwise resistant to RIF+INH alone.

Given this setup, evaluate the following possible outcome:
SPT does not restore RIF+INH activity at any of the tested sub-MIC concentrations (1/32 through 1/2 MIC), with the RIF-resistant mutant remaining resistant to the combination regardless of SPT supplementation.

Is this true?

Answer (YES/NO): NO